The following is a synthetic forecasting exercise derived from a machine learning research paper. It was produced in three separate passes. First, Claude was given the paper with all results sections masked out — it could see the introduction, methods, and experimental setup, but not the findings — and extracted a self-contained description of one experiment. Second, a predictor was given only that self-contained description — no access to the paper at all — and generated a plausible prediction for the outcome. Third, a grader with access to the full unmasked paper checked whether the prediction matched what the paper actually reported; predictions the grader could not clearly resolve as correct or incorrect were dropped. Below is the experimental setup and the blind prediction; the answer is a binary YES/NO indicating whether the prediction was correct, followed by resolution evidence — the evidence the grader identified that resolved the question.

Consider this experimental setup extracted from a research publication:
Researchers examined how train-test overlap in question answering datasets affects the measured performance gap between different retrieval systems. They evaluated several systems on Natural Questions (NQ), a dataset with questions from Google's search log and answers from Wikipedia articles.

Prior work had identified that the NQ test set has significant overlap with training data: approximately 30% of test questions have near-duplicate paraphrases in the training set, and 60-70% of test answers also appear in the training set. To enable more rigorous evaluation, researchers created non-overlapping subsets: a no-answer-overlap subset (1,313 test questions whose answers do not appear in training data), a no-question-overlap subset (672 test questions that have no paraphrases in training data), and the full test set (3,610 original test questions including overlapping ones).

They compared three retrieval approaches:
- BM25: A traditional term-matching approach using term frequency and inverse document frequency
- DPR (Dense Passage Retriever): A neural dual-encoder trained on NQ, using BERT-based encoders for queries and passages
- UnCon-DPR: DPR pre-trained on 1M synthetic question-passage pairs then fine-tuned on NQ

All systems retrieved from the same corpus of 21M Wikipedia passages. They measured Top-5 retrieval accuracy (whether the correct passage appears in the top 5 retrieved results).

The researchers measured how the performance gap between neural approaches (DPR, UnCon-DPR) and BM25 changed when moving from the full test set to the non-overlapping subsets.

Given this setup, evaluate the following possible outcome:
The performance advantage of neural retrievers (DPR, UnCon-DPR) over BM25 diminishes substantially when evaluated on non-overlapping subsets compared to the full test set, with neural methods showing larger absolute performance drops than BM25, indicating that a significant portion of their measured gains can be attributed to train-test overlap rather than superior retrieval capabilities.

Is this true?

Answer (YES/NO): NO